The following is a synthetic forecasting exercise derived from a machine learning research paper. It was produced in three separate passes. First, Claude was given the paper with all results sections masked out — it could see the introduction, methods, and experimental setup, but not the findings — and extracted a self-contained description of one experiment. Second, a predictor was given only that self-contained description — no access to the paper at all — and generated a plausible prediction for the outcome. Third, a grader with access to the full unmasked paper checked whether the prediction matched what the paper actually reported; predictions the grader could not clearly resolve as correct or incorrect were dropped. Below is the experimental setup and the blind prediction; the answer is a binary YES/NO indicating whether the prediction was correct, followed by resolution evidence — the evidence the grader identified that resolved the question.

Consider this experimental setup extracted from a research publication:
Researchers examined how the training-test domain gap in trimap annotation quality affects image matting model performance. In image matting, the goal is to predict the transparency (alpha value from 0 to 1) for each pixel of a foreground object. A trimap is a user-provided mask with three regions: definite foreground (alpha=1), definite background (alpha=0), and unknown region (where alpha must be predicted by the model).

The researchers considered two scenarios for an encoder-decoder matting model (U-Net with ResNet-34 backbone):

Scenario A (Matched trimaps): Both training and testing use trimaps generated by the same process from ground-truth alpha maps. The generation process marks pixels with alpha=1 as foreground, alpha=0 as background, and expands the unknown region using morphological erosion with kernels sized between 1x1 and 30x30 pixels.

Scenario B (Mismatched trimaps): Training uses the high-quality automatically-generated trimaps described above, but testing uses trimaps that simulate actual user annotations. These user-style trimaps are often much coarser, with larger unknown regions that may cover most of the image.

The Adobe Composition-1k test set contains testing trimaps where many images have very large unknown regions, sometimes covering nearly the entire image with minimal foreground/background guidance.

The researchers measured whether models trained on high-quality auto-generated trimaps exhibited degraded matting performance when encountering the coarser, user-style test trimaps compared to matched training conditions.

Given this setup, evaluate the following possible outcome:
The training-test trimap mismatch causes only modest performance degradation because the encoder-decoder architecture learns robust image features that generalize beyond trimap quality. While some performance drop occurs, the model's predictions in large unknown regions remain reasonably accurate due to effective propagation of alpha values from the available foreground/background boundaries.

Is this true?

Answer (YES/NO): NO